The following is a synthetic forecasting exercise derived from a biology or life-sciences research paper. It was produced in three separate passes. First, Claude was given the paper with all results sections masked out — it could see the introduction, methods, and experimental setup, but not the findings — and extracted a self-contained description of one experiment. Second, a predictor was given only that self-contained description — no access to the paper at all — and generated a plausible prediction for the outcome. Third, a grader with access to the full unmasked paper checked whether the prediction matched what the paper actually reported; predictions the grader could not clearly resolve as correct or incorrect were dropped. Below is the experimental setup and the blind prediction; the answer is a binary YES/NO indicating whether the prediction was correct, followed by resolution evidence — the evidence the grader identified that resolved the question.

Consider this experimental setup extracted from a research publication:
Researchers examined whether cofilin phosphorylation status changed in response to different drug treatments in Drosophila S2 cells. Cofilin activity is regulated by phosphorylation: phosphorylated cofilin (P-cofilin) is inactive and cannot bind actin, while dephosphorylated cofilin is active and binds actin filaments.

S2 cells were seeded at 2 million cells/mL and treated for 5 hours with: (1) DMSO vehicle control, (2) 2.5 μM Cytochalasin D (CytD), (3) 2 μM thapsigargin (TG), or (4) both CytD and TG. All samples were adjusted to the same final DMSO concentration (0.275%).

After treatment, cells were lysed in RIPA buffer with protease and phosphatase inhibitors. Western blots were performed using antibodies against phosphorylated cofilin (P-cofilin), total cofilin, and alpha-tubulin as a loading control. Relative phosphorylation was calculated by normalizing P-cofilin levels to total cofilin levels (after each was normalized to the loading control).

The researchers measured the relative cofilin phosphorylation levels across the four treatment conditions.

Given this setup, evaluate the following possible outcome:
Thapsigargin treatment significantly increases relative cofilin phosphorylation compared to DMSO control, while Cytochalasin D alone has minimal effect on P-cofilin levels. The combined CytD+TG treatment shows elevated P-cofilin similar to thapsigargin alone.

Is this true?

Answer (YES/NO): NO